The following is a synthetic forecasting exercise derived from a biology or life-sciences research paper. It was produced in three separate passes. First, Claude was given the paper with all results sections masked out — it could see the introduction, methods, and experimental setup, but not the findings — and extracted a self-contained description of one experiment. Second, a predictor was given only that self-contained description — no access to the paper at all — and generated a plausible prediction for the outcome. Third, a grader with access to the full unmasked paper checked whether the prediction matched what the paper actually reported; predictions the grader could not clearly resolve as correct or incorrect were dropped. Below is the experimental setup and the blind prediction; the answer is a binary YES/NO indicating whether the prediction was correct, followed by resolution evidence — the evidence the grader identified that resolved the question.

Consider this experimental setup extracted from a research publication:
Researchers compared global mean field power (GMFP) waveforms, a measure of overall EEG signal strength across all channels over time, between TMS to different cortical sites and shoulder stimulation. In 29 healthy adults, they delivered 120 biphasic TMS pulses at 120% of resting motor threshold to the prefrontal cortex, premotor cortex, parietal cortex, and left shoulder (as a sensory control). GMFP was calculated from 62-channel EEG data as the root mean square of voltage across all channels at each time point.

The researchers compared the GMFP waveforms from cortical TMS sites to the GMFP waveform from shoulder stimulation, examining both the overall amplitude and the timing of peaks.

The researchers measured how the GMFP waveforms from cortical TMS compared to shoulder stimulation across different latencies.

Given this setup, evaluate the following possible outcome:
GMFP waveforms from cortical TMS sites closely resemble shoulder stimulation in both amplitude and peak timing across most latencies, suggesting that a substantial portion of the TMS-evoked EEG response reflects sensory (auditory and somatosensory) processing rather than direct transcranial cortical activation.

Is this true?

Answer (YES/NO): NO